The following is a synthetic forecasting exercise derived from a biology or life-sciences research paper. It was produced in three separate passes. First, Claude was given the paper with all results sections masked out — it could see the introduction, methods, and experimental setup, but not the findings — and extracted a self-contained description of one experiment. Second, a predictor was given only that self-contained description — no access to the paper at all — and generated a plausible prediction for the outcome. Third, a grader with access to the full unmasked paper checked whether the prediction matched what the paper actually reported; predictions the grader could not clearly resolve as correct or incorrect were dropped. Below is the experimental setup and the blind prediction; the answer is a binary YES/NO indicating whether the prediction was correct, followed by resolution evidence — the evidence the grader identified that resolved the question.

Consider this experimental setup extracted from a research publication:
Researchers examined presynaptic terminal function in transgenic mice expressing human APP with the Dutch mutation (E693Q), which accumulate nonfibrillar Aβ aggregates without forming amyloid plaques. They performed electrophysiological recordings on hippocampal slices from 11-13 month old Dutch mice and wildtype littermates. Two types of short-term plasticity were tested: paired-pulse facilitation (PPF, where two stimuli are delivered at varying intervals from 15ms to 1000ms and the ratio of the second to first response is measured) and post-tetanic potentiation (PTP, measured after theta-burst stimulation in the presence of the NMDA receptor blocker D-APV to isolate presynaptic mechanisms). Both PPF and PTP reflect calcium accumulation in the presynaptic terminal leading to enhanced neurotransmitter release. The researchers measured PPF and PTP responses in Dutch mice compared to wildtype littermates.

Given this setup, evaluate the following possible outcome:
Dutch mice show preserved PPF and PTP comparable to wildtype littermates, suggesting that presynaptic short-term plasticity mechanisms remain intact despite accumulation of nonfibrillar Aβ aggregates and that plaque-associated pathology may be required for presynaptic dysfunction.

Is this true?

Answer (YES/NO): NO